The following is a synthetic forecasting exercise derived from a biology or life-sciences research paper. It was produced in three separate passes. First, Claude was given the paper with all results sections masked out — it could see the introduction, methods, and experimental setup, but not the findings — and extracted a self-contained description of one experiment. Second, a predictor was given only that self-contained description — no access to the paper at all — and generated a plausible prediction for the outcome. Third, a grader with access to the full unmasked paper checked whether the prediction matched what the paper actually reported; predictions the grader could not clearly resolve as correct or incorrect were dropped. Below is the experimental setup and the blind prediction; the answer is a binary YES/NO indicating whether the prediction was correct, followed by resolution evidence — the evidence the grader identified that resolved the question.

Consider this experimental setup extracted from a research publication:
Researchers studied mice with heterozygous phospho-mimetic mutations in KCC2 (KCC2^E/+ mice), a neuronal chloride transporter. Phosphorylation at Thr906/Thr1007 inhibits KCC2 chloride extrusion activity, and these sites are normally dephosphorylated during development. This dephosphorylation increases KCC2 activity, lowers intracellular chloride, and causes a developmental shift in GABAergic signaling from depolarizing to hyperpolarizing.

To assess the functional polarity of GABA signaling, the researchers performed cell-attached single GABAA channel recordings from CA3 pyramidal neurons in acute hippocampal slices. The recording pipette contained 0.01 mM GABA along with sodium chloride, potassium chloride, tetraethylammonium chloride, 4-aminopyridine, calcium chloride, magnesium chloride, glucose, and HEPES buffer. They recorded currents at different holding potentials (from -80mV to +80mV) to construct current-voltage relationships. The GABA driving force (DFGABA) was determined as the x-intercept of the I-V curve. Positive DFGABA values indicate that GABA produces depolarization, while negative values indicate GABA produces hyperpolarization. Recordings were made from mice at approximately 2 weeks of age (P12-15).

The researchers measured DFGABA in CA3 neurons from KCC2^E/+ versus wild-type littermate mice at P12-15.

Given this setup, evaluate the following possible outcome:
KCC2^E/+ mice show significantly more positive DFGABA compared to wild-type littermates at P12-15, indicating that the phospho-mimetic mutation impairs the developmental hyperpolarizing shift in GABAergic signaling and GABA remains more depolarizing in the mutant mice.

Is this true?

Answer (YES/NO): YES